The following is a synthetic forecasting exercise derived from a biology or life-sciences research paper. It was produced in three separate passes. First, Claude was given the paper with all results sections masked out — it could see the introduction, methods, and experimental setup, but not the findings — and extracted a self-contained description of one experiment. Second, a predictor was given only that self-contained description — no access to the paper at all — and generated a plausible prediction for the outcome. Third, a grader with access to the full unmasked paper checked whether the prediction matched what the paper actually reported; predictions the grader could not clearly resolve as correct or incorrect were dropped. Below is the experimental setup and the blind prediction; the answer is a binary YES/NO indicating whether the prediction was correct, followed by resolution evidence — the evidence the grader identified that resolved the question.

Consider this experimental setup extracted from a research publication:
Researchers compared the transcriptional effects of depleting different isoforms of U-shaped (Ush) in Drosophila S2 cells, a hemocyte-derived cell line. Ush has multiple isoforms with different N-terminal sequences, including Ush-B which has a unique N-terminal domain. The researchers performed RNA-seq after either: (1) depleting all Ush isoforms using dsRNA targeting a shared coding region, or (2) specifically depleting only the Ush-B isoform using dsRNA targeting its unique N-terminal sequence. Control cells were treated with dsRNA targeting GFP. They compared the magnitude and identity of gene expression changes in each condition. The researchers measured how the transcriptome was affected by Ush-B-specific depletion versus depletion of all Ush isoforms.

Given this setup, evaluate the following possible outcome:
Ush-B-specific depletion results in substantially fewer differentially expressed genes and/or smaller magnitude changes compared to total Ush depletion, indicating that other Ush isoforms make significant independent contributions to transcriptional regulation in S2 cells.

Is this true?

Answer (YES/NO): YES